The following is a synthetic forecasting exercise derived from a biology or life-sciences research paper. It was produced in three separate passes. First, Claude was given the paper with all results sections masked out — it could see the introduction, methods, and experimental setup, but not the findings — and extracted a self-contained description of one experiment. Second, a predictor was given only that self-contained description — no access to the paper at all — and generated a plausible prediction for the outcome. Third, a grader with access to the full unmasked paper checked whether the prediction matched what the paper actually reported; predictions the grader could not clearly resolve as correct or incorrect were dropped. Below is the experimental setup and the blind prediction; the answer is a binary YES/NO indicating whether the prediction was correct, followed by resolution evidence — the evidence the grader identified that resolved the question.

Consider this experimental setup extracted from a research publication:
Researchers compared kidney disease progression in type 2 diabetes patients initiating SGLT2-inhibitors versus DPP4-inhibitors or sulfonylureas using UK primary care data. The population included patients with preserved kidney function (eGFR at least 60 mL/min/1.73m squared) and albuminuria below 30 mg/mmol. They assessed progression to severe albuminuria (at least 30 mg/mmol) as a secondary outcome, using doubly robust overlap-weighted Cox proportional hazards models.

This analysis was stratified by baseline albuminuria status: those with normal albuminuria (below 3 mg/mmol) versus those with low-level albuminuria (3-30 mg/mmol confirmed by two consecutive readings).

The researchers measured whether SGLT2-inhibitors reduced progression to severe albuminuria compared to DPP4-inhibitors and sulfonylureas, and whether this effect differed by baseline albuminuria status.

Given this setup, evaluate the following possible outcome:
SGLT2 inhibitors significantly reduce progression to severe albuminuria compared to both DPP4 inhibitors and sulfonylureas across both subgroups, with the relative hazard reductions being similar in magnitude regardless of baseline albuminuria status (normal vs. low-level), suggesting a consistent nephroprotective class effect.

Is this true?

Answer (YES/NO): YES